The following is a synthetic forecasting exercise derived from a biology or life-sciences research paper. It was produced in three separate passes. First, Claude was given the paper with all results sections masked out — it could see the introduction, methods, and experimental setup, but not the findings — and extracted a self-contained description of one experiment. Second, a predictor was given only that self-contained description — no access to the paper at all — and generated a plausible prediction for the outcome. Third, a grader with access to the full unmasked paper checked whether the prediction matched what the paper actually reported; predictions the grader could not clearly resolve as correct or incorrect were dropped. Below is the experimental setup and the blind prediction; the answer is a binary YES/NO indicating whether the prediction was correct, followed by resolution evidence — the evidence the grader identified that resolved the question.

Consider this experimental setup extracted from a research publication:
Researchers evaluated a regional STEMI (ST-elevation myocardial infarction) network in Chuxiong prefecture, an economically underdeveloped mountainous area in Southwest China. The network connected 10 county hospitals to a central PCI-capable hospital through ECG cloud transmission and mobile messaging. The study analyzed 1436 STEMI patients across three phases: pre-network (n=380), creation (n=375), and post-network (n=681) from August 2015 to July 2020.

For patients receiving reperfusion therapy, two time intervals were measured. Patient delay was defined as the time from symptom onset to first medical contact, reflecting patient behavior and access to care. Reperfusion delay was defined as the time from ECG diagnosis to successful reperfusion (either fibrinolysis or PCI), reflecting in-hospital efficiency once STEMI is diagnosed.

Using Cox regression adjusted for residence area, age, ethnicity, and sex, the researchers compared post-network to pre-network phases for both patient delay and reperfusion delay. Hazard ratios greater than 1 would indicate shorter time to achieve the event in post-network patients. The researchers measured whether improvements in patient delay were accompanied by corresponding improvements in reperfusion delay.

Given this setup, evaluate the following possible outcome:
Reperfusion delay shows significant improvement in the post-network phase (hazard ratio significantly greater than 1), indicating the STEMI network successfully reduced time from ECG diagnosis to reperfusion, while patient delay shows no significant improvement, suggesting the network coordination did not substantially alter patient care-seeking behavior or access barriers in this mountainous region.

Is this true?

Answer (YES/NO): NO